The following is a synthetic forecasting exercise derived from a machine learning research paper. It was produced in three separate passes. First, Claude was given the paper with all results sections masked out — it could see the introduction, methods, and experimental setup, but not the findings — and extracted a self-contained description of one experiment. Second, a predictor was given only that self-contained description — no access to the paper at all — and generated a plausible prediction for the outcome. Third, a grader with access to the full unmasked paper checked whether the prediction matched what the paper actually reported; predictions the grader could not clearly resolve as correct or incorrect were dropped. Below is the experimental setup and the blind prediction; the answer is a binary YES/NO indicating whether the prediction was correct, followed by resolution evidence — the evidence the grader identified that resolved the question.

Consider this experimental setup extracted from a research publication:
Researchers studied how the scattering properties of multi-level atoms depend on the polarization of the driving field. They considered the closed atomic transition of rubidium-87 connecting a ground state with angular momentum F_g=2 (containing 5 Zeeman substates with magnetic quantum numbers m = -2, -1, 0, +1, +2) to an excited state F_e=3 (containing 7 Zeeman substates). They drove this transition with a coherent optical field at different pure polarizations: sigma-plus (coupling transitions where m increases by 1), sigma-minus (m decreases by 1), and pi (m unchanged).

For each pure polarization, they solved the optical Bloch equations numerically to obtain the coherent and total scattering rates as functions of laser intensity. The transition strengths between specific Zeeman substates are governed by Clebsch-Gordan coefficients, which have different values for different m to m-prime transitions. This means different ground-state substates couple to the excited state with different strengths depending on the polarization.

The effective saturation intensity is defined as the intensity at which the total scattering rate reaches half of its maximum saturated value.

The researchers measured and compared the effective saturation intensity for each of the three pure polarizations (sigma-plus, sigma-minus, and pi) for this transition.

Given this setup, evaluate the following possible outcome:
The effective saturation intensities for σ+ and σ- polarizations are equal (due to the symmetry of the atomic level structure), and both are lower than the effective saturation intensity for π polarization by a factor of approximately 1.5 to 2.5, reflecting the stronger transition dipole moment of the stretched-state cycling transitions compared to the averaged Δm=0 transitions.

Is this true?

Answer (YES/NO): YES